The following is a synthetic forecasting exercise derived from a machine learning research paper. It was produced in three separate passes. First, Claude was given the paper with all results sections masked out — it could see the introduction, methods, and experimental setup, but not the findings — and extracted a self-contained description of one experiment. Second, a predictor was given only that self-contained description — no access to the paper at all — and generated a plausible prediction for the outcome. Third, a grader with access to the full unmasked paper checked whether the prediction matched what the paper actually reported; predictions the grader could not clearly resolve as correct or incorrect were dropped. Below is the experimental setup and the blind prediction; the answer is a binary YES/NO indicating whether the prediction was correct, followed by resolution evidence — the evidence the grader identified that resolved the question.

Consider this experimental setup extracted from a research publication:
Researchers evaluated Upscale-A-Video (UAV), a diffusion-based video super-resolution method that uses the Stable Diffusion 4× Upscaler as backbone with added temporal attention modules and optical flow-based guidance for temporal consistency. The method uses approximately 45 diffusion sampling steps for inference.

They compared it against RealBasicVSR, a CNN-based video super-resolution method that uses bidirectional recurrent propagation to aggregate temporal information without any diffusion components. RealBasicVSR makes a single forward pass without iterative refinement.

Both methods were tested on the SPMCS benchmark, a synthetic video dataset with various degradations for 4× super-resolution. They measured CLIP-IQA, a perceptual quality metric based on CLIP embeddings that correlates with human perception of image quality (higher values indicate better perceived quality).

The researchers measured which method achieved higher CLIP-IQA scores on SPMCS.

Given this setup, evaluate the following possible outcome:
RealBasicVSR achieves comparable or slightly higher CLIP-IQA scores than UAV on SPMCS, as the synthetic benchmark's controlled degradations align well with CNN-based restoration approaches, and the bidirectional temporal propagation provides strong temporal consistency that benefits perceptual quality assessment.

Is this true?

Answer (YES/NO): YES